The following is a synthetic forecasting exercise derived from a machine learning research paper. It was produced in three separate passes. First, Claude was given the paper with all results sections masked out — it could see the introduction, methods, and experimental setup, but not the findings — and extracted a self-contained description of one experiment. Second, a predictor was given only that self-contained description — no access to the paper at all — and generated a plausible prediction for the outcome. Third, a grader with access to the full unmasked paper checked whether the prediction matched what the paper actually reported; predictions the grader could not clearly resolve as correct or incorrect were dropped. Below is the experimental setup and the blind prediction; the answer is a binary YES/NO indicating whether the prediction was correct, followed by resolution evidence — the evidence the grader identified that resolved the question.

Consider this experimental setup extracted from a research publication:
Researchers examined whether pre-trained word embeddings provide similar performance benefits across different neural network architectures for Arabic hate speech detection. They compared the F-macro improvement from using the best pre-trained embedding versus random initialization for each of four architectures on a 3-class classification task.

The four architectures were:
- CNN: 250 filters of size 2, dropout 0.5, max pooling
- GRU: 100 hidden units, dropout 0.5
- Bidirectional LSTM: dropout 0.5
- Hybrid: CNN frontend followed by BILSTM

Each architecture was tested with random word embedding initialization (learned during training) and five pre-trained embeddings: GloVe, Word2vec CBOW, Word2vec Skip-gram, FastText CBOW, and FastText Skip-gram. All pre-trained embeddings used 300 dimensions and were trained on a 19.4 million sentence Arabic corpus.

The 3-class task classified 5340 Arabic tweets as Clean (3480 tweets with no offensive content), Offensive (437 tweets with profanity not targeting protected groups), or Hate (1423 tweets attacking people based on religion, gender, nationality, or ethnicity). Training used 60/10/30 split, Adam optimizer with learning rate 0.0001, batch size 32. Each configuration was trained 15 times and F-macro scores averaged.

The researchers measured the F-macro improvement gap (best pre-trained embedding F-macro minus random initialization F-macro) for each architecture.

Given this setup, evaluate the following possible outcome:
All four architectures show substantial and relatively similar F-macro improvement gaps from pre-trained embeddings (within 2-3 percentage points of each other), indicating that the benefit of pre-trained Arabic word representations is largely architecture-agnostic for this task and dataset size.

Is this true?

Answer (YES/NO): NO